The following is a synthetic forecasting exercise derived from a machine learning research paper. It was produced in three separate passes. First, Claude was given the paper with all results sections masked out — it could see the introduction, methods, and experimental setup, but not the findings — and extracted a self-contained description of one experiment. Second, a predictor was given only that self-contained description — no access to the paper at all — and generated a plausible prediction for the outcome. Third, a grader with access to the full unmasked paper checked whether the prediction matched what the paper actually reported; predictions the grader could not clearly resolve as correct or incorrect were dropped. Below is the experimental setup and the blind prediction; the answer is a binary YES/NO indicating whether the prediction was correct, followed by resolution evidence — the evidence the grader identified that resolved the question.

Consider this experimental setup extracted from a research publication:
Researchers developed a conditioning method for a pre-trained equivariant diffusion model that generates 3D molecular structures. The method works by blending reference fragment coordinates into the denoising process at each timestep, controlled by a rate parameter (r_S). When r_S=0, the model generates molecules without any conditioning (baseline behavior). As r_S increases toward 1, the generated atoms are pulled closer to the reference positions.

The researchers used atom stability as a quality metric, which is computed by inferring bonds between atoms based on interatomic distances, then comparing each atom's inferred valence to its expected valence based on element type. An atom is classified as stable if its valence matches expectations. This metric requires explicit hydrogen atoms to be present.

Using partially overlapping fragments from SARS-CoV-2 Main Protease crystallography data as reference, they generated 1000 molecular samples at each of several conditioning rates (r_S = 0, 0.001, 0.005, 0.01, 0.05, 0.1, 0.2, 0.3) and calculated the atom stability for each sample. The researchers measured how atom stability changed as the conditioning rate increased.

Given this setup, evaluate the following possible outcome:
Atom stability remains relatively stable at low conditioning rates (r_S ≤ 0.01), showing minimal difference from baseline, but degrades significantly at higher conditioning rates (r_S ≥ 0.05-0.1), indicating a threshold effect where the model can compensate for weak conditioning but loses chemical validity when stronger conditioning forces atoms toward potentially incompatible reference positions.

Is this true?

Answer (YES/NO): NO